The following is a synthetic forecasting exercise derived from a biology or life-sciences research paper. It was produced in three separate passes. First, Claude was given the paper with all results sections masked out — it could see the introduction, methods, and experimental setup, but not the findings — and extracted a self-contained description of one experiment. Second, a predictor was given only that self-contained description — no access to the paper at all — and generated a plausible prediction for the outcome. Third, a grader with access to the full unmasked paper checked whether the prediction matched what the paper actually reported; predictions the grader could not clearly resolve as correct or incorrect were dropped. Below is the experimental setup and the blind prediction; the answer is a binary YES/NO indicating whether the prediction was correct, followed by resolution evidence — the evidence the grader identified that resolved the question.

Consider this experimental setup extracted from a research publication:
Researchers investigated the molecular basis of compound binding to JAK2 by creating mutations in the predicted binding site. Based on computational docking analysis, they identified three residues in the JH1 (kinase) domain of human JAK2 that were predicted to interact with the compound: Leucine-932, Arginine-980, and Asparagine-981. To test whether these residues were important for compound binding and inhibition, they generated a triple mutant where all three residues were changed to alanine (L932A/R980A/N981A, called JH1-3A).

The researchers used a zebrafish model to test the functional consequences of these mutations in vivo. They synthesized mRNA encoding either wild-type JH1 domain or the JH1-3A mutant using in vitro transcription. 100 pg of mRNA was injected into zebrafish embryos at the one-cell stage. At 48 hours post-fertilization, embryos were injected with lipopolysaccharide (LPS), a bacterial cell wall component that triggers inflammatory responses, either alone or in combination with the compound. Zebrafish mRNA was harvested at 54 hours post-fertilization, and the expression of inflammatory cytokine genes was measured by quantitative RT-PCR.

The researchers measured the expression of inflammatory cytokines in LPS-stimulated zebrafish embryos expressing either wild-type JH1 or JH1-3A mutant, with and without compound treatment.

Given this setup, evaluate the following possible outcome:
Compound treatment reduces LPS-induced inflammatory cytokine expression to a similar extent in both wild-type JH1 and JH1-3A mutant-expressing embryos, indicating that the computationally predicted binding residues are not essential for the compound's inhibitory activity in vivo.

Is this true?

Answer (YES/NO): NO